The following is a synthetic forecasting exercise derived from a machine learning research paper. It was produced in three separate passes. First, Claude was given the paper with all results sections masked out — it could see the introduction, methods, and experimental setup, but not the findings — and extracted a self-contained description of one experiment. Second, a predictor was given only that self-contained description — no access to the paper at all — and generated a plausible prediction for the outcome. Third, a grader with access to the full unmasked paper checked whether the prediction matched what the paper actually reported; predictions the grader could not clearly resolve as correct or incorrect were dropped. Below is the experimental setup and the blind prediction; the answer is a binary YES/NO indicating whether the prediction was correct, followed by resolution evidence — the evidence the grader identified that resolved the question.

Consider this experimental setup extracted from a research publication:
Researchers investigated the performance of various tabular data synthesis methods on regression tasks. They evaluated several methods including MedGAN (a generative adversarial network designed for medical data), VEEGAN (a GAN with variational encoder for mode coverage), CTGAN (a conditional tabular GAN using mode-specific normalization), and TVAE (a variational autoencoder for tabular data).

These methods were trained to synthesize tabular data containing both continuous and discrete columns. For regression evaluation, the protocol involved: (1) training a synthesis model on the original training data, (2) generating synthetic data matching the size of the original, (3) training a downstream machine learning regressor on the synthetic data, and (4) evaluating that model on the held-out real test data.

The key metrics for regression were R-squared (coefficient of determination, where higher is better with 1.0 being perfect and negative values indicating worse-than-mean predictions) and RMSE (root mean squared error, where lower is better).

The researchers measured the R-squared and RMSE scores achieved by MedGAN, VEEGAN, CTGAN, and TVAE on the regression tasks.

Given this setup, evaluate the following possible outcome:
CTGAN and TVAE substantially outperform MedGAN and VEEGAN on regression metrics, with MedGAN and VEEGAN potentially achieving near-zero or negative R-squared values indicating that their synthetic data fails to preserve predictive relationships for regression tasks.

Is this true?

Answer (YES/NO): NO